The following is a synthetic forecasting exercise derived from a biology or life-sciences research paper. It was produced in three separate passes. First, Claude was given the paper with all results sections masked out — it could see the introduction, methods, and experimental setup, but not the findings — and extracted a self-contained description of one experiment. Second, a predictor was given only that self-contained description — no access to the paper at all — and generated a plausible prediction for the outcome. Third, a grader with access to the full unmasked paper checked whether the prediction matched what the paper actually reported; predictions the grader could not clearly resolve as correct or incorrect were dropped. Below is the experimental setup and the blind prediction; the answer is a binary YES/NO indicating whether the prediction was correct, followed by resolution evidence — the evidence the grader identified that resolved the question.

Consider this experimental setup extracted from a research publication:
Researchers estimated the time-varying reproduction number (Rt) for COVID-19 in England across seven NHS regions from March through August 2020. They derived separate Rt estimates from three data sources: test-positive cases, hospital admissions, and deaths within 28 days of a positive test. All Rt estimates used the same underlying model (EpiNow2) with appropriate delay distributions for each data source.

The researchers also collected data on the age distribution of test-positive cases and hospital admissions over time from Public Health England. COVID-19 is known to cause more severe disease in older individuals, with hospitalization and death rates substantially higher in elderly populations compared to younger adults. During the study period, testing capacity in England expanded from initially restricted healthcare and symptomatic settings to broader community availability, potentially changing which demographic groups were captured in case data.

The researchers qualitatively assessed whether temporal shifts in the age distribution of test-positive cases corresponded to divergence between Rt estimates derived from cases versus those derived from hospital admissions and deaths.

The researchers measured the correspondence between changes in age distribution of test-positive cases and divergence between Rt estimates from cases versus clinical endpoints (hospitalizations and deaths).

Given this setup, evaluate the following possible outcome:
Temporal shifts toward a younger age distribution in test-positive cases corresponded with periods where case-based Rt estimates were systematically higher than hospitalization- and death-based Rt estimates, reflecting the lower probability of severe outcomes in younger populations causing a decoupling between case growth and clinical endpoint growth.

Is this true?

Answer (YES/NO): YES